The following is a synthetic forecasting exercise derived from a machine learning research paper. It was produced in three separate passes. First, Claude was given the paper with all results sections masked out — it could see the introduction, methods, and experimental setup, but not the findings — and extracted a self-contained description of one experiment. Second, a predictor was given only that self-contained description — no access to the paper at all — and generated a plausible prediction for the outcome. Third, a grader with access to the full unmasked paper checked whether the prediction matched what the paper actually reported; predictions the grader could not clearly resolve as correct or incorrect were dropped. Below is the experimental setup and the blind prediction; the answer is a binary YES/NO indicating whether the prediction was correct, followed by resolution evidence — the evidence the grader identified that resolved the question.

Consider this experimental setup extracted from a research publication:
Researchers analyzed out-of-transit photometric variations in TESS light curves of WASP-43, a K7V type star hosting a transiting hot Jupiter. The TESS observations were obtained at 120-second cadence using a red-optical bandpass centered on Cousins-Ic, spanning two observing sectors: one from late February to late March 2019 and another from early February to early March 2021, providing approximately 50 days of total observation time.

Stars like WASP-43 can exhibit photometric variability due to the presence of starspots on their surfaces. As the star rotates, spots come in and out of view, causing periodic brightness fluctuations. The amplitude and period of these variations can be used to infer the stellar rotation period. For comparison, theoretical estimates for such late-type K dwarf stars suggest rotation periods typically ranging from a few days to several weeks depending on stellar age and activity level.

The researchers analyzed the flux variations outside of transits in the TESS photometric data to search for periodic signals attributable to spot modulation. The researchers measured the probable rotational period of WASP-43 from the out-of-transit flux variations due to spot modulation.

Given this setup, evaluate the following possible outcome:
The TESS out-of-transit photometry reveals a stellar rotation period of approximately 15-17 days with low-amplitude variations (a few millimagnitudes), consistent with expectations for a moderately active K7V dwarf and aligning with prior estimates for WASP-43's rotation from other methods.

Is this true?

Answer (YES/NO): NO